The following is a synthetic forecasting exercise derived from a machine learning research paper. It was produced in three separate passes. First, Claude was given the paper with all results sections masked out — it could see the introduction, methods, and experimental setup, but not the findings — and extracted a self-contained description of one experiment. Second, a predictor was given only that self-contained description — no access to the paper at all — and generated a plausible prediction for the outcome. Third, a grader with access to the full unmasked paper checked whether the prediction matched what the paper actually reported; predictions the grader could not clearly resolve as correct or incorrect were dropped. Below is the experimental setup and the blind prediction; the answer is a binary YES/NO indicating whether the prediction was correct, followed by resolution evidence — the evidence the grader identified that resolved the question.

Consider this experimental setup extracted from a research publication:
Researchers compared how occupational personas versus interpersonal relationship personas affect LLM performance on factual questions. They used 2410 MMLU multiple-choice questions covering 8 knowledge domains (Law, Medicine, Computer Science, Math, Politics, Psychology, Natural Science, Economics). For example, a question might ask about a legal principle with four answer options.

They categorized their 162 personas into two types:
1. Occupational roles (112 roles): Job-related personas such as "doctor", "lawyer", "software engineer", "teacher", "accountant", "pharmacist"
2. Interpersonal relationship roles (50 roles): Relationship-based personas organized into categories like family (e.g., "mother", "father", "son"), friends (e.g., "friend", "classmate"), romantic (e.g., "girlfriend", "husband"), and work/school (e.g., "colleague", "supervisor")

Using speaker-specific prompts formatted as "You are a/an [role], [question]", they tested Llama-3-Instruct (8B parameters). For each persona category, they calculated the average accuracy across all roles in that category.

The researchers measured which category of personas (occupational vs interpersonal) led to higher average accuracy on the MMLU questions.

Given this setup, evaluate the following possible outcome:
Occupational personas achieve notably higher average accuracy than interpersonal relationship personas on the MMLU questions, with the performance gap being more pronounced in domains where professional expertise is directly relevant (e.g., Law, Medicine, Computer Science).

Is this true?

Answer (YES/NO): NO